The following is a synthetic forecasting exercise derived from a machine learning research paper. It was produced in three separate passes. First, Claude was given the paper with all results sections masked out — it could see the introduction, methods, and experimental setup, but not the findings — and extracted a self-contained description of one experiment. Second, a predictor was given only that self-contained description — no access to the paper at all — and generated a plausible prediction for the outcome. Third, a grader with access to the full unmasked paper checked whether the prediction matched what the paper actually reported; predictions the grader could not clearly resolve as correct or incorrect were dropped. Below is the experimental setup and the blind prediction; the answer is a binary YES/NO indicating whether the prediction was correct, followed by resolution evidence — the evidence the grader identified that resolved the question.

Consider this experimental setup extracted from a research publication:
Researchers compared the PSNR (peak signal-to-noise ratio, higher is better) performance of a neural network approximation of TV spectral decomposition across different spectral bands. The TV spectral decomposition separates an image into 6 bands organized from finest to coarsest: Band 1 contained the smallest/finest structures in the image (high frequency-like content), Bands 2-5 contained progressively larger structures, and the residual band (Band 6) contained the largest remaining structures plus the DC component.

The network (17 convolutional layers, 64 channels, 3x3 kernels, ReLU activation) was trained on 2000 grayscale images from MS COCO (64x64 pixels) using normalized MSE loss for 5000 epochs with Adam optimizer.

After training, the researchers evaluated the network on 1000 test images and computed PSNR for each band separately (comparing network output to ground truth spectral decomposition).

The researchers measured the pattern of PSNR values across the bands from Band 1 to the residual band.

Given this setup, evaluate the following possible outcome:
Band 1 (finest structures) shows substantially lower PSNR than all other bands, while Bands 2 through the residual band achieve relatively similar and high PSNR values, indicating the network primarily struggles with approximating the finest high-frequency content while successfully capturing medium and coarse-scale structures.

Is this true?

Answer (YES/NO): NO